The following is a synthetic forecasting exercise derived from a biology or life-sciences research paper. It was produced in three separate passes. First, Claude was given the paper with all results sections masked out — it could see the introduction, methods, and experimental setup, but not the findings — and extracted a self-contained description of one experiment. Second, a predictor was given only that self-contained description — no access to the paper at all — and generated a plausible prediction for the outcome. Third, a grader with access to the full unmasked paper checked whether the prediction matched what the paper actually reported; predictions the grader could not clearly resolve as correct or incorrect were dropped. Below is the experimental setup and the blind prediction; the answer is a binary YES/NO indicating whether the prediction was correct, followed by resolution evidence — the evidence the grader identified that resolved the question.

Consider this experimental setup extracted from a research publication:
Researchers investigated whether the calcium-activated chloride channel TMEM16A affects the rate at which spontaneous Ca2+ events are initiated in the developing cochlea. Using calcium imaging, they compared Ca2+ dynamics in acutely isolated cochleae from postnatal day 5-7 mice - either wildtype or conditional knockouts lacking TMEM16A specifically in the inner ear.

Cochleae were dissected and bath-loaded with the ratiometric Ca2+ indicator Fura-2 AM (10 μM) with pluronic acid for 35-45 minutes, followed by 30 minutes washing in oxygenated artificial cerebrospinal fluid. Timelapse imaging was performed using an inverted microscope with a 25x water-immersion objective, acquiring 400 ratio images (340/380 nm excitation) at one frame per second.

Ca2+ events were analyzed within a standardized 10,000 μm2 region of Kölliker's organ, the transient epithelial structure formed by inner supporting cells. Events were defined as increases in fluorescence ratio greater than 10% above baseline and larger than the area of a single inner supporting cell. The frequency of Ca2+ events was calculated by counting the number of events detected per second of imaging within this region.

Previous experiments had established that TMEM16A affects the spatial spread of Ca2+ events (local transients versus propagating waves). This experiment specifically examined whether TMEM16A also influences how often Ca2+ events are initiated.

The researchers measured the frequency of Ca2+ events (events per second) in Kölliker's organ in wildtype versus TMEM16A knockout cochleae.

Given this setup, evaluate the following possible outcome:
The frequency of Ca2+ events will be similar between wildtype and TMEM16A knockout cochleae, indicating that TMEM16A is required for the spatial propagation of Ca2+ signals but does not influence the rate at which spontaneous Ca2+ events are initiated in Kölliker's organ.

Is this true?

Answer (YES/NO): NO